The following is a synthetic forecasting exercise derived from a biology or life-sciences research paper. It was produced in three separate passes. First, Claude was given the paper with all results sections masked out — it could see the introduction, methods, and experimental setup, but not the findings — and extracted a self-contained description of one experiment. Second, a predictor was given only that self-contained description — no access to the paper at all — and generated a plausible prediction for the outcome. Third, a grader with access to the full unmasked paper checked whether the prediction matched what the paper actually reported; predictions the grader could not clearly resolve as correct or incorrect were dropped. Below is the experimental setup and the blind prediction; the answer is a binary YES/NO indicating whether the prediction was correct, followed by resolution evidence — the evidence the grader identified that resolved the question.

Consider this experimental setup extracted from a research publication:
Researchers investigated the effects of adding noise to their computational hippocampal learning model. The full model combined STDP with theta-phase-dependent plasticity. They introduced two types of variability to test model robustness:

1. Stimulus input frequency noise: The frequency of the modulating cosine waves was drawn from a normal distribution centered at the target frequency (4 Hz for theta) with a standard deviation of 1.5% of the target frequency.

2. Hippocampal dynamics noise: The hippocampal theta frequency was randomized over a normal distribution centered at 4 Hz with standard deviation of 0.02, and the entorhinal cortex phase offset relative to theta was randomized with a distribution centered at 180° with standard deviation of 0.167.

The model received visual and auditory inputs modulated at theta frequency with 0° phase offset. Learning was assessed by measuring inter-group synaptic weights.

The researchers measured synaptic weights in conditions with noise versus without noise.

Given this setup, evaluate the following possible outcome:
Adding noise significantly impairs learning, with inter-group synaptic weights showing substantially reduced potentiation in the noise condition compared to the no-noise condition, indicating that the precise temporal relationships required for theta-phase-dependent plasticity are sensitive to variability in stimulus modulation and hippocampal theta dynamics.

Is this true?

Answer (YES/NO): NO